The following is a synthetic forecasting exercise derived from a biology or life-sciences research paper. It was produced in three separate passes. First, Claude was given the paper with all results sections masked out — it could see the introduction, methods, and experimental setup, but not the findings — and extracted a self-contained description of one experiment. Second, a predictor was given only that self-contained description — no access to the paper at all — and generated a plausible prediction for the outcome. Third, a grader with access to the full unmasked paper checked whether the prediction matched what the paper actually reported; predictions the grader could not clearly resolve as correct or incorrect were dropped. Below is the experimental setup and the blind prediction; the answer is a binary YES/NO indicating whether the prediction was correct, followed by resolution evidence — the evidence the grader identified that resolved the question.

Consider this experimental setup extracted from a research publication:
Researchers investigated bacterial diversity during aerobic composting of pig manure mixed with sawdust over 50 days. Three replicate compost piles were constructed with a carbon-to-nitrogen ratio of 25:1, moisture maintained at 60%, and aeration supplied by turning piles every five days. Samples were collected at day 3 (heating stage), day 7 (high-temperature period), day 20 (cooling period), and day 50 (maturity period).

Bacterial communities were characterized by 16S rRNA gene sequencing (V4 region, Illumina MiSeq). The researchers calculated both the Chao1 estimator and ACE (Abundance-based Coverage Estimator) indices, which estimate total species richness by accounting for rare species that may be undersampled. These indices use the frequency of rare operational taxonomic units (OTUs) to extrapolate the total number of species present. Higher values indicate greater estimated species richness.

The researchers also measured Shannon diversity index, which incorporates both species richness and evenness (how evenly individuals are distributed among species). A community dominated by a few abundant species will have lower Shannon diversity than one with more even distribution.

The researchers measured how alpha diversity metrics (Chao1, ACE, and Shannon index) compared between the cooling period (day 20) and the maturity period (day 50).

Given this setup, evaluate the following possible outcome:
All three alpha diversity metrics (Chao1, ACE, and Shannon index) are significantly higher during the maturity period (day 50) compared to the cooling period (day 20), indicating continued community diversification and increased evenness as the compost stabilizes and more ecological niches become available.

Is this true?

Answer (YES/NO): NO